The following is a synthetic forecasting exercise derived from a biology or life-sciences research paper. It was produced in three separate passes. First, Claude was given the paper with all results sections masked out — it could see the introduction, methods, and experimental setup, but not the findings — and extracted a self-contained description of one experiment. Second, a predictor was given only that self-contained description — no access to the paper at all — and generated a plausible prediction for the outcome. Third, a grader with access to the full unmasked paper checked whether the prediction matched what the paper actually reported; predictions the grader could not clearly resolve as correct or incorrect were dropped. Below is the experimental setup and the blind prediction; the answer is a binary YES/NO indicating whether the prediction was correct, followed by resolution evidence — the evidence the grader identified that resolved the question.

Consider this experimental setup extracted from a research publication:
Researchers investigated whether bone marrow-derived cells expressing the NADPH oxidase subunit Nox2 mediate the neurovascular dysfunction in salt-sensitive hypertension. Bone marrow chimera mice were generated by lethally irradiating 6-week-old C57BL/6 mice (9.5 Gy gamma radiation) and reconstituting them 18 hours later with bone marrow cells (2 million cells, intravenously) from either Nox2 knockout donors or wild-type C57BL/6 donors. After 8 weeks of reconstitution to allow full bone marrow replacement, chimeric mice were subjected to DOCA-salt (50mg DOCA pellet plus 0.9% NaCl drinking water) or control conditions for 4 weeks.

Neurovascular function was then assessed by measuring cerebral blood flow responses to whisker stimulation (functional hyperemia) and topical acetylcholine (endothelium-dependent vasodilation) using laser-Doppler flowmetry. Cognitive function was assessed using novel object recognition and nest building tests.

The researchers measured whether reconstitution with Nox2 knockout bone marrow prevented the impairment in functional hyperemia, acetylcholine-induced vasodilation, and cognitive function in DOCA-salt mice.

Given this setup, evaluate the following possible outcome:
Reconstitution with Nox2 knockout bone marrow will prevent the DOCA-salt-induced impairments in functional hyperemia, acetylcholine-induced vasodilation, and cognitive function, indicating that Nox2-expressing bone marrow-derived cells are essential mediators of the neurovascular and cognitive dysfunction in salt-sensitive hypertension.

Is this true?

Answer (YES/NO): NO